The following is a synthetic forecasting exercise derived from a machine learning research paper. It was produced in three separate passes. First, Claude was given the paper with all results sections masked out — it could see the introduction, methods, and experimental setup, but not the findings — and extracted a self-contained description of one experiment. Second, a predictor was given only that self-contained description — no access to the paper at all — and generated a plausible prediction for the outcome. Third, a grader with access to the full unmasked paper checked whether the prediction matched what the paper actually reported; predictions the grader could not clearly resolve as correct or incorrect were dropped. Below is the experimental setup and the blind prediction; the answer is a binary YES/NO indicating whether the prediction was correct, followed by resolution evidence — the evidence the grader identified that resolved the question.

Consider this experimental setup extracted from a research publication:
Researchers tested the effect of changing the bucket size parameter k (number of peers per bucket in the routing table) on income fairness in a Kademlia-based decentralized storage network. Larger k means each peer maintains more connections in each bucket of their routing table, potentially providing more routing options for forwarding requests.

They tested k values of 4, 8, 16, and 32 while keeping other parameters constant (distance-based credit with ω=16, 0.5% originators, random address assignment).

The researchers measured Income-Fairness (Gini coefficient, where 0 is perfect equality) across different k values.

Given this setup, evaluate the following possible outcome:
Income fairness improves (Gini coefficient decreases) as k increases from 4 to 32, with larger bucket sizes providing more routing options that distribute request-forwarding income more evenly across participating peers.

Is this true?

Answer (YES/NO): NO